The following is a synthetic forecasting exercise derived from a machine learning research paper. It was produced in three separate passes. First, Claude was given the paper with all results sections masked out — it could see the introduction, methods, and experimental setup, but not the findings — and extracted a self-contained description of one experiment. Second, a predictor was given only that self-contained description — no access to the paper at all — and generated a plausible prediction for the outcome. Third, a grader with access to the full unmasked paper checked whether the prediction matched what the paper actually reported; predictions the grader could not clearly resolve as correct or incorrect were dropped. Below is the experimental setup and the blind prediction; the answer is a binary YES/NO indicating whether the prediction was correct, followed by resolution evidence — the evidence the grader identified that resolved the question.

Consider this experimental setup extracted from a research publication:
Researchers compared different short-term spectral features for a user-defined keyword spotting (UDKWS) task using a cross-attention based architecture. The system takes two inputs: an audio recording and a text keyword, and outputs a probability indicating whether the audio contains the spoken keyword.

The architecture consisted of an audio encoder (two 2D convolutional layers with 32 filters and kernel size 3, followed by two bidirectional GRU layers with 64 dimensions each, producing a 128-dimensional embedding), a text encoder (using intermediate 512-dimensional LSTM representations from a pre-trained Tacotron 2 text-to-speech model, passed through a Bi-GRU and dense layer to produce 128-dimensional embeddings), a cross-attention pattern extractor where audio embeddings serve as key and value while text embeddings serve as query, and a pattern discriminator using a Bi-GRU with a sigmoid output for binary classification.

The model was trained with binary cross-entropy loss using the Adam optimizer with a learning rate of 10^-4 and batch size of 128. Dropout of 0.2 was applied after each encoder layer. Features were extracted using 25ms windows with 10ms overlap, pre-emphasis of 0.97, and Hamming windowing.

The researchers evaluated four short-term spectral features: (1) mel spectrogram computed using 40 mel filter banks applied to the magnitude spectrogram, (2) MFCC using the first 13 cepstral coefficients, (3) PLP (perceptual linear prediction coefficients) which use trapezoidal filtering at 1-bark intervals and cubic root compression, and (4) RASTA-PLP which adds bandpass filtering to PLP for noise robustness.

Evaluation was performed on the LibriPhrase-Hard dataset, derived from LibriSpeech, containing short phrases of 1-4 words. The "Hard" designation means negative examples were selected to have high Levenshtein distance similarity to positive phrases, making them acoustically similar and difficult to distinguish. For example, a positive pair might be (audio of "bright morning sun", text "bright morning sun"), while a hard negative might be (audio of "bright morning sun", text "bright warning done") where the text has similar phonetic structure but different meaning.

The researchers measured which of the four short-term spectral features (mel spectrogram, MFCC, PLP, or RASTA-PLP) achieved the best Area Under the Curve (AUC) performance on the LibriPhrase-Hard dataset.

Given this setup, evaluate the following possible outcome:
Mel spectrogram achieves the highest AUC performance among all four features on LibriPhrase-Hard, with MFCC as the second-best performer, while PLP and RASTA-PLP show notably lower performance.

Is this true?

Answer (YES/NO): NO